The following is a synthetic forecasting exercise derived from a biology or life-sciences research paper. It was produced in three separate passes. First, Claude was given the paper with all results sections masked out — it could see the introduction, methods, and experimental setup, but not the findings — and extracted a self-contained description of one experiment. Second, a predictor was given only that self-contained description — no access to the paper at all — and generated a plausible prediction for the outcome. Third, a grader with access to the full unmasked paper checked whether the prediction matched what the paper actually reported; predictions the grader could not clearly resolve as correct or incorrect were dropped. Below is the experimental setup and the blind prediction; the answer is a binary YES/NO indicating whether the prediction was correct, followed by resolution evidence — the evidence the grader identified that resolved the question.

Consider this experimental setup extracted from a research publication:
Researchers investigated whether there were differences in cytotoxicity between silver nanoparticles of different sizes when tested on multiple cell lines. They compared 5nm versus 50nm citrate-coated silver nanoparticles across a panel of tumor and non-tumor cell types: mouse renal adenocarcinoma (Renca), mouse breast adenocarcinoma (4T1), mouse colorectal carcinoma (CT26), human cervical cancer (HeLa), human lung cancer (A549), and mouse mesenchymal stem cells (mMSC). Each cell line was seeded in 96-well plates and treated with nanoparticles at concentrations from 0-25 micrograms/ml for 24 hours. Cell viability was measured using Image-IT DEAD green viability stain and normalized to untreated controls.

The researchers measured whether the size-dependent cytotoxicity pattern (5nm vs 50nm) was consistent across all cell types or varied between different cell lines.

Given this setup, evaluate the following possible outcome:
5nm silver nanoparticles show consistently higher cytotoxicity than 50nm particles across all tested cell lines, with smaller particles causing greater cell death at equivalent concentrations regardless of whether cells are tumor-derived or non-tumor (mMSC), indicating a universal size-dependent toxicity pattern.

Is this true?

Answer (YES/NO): YES